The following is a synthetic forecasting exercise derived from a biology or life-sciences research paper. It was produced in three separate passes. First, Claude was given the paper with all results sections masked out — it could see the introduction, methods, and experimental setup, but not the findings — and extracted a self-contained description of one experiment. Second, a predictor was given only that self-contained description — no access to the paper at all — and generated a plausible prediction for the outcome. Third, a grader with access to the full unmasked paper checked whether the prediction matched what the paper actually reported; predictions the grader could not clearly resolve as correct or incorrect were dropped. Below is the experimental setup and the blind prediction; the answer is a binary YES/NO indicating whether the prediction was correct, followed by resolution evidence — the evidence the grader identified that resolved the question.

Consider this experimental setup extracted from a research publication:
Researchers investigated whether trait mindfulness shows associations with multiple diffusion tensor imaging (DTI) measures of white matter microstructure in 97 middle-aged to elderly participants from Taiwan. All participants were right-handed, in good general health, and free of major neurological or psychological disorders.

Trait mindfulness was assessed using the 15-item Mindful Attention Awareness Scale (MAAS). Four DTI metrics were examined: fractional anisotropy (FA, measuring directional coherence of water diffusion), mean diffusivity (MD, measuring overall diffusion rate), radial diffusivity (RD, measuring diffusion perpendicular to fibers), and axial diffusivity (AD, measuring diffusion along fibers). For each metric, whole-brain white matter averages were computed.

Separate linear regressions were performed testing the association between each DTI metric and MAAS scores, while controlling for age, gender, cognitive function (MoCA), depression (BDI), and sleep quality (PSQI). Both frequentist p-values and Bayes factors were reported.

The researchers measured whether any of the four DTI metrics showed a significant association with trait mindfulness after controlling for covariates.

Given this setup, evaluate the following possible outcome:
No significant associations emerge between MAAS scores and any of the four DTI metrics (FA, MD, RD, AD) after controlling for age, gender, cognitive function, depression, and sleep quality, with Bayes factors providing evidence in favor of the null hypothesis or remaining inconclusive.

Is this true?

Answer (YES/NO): YES